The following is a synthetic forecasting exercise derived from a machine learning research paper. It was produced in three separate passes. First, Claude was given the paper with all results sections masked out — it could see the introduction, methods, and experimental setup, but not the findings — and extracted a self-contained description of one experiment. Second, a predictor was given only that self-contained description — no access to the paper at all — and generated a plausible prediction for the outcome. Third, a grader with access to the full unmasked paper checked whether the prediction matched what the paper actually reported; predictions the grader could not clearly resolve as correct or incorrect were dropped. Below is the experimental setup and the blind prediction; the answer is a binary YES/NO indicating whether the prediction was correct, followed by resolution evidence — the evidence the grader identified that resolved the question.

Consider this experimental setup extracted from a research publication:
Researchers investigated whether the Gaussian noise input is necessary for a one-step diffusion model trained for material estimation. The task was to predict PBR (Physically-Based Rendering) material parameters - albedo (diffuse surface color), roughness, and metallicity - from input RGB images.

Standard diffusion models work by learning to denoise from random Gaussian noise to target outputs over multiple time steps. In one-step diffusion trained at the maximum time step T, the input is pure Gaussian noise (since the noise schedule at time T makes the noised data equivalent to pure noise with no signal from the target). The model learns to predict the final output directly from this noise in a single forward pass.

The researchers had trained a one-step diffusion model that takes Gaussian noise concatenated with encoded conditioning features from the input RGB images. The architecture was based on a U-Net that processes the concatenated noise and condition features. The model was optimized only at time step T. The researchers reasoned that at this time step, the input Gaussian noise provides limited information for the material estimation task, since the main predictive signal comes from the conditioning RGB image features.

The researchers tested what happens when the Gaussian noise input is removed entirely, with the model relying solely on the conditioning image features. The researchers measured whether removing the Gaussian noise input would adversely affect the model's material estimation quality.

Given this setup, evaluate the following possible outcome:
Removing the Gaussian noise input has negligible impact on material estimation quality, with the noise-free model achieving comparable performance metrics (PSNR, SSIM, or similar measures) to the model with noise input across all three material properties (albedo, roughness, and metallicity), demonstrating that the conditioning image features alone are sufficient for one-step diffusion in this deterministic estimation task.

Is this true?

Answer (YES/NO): YES